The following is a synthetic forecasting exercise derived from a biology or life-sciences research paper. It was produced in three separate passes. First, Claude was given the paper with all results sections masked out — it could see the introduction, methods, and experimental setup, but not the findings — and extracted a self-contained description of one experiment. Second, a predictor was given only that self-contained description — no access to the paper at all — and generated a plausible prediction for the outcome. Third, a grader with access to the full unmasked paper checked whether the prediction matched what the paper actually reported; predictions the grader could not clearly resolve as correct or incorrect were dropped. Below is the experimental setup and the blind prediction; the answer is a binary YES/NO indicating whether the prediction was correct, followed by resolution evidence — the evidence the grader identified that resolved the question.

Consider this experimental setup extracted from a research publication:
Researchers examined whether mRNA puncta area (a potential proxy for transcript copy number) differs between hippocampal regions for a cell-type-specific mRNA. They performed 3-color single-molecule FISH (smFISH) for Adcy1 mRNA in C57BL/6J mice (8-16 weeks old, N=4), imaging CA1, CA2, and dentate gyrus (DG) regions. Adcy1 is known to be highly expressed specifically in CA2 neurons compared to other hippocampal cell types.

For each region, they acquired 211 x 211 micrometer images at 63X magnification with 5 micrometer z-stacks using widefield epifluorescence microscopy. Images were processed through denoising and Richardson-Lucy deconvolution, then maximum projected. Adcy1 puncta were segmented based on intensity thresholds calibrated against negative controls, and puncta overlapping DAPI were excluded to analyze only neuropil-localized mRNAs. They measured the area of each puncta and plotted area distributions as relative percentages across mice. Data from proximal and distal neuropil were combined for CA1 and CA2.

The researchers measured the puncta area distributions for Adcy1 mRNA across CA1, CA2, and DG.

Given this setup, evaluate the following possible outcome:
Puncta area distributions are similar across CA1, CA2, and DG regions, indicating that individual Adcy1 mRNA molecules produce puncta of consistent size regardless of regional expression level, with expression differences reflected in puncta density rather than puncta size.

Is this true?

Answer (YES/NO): YES